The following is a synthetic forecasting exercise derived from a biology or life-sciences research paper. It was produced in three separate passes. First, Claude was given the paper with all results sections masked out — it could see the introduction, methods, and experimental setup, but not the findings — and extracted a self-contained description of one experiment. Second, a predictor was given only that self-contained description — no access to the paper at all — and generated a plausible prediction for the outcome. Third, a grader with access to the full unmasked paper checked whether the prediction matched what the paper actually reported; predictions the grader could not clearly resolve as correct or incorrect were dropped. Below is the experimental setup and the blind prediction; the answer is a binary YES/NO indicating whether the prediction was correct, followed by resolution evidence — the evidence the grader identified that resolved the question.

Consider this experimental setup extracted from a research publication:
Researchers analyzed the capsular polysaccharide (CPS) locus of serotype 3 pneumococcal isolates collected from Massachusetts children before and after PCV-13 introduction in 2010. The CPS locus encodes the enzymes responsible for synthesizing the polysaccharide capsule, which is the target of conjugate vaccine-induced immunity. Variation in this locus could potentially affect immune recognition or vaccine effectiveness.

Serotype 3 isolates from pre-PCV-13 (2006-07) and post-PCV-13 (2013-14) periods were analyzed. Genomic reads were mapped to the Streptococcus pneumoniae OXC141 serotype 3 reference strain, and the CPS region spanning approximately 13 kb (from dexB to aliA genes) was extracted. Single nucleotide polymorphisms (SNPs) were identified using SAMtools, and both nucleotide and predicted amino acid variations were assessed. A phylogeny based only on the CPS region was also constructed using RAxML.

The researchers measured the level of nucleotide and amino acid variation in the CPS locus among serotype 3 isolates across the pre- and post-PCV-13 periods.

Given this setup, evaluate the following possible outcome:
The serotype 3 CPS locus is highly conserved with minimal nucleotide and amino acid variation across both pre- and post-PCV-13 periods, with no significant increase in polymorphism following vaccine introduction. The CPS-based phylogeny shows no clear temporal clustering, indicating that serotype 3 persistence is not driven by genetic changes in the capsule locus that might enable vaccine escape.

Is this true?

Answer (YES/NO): NO